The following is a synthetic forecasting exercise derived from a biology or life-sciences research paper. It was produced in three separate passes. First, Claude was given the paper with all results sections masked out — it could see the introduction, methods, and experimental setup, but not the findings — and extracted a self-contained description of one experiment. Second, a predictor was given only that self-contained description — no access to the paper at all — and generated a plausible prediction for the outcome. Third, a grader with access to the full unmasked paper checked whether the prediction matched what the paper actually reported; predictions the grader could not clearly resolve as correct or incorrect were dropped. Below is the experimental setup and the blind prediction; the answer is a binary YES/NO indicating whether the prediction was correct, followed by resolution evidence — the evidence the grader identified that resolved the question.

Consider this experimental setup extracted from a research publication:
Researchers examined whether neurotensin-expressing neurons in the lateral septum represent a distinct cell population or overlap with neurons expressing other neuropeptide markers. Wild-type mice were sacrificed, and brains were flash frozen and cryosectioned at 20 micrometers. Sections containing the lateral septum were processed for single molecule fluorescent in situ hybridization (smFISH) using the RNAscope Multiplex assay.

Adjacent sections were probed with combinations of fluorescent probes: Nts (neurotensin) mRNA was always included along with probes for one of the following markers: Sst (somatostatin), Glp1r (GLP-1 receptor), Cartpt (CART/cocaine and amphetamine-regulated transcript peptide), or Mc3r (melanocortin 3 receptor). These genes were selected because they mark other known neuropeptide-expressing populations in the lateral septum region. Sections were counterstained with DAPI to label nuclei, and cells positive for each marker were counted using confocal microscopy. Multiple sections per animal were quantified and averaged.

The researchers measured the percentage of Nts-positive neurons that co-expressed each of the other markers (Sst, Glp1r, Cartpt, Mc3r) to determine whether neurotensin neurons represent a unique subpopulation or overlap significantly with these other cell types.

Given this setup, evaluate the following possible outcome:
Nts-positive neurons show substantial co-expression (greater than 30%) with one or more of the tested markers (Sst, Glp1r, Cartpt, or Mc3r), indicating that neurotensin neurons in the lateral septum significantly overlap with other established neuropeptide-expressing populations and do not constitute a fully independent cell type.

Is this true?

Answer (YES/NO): YES